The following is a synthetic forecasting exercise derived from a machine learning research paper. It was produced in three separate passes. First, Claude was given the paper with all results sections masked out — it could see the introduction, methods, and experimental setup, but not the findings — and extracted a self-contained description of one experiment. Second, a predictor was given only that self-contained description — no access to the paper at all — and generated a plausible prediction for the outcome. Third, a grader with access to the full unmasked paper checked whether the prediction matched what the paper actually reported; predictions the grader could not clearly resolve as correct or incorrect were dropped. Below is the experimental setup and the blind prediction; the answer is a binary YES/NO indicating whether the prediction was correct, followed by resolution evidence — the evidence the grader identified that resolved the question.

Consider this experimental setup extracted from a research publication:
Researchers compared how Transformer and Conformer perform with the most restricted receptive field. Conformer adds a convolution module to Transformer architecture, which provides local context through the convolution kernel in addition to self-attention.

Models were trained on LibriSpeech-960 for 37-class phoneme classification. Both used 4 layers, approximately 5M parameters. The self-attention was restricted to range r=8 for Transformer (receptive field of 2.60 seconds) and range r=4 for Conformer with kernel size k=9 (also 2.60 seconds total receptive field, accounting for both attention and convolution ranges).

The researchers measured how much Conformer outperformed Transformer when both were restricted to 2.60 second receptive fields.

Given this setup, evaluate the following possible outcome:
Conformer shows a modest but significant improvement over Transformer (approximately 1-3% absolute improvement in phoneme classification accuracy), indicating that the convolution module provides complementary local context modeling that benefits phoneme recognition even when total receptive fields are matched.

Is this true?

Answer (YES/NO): YES